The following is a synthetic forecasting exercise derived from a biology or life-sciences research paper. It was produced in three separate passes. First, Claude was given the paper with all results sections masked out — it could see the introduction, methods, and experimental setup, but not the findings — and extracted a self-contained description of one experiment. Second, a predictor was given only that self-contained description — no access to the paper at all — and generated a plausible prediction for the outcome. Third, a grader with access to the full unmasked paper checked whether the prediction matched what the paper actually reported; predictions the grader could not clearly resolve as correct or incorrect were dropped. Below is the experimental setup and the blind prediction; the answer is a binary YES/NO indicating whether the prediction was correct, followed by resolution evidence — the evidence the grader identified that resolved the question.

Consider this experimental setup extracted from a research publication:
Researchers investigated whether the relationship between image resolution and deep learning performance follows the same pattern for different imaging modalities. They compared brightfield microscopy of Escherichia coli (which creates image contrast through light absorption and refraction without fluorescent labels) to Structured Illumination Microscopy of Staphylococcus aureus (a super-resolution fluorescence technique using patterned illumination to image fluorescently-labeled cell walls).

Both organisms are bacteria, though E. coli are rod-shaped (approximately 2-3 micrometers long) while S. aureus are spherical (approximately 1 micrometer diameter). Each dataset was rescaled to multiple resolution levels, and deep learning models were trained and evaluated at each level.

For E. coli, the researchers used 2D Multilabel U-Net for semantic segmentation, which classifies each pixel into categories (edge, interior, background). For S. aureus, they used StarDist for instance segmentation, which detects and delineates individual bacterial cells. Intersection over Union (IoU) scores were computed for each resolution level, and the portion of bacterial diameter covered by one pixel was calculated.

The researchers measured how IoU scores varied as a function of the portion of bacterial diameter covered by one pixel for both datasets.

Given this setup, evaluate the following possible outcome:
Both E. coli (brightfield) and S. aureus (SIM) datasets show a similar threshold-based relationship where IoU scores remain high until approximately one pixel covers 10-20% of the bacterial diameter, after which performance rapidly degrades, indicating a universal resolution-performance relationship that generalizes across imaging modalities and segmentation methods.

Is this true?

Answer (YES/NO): NO